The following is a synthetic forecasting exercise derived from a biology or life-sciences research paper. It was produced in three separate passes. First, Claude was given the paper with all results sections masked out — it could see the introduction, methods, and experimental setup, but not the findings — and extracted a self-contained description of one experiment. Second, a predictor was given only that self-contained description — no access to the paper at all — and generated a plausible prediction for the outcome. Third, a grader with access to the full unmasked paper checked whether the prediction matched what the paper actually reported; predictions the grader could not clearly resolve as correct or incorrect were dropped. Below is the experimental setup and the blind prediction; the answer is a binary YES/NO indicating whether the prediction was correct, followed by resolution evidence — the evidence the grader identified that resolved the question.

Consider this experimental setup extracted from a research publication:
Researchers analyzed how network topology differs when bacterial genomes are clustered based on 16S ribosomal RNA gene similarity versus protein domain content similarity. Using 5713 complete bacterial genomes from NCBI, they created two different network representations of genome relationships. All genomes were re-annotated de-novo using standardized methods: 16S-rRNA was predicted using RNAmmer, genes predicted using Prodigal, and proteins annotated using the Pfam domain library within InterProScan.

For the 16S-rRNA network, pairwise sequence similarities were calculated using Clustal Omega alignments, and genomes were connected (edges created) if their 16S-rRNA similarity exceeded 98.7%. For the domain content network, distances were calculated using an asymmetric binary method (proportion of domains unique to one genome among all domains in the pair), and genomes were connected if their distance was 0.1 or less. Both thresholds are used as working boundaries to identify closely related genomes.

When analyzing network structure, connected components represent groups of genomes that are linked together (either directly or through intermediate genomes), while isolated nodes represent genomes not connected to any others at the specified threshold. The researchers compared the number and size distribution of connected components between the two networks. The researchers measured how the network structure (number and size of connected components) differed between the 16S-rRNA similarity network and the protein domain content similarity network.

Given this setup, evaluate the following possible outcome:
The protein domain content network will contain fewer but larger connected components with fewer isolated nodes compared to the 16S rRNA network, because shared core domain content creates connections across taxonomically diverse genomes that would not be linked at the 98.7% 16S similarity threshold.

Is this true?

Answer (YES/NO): NO